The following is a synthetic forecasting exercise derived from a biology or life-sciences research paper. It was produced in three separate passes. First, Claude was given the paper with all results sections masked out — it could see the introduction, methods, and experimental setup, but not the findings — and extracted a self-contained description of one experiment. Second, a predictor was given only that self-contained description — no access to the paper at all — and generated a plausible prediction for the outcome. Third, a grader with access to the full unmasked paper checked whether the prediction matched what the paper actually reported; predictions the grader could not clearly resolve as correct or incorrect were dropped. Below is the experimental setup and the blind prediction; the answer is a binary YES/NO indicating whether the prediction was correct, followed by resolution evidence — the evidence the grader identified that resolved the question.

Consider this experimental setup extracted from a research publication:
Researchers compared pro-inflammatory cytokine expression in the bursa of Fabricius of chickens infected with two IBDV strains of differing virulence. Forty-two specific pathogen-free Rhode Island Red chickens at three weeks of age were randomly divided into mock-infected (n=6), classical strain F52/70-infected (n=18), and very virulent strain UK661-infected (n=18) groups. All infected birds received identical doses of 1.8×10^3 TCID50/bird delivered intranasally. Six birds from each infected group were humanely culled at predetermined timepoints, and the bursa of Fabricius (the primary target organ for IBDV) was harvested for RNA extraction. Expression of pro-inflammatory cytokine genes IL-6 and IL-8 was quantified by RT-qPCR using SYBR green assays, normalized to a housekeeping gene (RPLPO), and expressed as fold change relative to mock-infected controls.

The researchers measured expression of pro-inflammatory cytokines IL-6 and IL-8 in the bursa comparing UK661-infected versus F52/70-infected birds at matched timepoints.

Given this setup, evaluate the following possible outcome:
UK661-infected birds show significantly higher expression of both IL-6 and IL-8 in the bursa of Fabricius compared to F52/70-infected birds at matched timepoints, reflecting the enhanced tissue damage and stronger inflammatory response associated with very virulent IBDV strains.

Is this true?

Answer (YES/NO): NO